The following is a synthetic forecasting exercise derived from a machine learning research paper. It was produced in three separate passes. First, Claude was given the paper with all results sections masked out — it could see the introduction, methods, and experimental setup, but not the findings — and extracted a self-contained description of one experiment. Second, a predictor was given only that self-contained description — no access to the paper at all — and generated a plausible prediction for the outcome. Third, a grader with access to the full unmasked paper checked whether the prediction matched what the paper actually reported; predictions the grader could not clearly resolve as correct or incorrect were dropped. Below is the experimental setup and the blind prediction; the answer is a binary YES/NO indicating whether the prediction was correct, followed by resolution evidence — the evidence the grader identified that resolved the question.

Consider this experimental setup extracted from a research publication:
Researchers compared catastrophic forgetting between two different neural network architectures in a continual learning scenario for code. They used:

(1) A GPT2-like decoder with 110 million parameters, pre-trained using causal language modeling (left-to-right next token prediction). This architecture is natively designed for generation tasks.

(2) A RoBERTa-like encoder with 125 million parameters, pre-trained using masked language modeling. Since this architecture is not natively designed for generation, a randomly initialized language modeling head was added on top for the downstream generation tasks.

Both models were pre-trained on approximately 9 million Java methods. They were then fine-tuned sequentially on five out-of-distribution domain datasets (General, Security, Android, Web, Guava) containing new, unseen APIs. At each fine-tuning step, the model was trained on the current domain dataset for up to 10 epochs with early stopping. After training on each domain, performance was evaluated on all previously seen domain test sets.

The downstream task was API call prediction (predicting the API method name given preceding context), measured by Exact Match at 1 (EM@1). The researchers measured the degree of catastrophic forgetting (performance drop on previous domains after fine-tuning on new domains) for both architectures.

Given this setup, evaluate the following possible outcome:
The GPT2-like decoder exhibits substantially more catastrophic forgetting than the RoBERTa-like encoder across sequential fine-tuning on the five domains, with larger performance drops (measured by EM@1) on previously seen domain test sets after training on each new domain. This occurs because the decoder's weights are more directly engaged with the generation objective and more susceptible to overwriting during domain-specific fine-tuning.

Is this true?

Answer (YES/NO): NO